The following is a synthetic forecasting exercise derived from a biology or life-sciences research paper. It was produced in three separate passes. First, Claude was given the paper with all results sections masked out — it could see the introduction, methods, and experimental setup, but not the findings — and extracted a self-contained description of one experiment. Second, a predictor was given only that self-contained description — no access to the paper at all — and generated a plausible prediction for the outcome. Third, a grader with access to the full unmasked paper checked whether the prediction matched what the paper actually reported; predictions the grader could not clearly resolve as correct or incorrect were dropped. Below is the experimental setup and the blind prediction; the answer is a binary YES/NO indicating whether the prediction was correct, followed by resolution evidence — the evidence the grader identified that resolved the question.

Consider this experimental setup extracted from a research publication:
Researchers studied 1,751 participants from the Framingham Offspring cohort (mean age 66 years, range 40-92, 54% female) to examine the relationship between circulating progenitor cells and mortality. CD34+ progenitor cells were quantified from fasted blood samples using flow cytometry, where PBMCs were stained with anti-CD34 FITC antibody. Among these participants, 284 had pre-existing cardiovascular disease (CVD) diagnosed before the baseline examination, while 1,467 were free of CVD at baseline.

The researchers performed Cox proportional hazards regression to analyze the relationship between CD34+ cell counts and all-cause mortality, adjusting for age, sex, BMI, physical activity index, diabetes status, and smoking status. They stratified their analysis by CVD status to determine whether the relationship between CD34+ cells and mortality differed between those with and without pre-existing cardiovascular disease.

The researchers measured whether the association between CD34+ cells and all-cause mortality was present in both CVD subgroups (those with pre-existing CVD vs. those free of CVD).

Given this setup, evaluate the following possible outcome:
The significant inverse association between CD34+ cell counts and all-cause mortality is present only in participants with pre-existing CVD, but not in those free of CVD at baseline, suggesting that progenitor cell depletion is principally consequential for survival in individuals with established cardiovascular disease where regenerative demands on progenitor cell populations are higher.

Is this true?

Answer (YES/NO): YES